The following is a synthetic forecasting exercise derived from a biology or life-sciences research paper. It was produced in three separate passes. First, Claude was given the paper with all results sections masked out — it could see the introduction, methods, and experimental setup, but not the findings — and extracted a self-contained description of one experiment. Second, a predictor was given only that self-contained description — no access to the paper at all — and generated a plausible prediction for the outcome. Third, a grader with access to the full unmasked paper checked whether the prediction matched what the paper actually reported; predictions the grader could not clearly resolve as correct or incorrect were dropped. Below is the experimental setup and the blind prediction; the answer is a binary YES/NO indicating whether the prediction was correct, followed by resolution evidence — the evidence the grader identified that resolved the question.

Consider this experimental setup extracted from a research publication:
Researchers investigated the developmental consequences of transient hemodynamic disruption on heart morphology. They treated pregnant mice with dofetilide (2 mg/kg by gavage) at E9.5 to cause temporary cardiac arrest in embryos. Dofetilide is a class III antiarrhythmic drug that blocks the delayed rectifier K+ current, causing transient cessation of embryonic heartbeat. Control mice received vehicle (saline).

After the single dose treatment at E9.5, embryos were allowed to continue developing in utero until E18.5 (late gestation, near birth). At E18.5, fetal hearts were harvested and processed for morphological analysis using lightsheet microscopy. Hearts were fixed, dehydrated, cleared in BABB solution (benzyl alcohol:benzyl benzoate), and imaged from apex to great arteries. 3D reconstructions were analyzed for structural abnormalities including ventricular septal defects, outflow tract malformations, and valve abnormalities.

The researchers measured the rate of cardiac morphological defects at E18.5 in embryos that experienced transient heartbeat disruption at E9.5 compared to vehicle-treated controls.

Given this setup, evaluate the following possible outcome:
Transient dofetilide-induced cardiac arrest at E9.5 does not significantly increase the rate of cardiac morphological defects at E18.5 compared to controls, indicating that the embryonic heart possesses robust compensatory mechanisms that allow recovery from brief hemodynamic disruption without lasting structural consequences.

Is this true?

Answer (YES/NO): NO